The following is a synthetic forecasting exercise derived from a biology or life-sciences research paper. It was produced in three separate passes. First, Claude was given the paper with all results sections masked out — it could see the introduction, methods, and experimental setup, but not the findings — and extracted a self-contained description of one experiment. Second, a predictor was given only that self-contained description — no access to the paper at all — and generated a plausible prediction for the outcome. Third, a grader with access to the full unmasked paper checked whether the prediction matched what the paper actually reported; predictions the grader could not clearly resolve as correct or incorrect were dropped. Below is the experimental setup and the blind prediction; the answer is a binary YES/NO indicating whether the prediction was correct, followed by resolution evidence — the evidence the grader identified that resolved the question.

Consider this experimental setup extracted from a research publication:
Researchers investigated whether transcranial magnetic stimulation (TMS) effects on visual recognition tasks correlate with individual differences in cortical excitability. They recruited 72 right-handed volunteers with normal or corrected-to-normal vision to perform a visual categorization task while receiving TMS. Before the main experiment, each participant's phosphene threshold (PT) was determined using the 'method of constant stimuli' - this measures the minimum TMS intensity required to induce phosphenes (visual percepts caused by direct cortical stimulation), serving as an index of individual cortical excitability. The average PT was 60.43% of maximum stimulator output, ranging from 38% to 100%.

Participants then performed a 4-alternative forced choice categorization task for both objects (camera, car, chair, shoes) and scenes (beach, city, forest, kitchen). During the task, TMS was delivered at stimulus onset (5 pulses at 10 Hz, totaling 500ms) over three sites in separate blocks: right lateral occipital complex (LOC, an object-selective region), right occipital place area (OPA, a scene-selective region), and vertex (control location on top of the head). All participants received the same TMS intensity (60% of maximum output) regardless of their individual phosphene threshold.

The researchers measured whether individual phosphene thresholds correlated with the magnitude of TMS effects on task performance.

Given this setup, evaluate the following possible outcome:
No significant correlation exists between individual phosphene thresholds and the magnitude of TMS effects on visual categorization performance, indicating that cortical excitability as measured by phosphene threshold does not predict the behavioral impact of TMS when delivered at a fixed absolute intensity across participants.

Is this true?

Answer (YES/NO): YES